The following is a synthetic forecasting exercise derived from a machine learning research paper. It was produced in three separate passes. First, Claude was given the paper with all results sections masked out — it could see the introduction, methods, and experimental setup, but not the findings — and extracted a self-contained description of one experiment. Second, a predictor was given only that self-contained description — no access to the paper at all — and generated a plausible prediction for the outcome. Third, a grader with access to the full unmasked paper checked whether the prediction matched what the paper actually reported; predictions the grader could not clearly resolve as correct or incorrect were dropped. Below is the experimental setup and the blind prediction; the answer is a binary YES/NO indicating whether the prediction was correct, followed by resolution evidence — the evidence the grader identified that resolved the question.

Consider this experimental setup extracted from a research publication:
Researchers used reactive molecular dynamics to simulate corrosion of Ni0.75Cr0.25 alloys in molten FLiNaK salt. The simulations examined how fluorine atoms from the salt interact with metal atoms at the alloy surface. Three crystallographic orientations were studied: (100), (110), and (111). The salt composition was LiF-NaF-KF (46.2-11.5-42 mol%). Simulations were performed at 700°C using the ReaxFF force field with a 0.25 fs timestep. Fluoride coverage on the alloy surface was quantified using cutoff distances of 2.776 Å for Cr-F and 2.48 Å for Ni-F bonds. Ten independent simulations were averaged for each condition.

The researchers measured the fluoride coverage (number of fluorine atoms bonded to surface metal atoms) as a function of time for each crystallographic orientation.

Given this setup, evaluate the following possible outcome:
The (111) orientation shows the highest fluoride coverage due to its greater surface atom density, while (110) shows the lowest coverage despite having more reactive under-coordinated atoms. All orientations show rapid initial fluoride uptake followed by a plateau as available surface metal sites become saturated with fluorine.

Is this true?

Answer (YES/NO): NO